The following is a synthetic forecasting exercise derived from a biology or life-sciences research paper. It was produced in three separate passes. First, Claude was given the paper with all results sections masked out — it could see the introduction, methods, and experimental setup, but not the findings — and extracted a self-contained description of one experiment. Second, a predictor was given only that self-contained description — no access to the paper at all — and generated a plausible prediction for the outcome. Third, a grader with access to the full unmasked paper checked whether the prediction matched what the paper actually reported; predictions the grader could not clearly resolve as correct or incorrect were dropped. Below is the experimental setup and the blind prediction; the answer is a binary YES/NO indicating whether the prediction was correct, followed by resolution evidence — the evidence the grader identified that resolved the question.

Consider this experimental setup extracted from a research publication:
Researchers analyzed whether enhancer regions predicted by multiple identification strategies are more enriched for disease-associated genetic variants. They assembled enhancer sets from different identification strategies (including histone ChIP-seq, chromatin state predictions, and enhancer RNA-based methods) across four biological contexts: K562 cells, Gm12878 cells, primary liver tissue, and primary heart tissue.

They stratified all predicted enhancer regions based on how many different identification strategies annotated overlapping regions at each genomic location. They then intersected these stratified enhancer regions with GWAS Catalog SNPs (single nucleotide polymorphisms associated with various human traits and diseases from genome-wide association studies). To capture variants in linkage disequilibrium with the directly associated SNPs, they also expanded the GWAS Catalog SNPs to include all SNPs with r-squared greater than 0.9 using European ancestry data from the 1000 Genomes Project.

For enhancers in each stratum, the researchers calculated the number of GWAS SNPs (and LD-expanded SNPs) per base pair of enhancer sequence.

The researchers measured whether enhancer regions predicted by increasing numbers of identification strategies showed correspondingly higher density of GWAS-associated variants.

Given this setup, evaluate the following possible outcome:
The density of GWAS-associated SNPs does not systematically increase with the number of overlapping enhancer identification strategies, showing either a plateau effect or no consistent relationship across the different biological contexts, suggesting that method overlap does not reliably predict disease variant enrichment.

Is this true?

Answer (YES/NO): YES